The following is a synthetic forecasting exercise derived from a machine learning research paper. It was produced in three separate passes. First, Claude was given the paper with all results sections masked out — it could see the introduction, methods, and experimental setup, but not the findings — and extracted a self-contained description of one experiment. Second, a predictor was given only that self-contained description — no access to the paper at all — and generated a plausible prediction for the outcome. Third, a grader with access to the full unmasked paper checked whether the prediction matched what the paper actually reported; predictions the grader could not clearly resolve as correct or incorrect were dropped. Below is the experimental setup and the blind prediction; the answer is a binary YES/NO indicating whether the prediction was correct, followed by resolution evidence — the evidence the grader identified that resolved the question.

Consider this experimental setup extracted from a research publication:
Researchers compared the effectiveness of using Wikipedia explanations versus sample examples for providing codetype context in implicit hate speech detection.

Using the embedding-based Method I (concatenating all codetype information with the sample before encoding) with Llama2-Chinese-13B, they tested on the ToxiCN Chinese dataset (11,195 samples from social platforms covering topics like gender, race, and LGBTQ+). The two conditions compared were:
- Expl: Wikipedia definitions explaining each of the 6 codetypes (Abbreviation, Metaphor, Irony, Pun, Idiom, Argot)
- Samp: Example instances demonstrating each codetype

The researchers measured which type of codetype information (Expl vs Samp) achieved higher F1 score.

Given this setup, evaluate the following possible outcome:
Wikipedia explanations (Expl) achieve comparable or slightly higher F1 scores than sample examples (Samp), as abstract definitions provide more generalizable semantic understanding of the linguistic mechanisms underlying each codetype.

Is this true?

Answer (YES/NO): NO